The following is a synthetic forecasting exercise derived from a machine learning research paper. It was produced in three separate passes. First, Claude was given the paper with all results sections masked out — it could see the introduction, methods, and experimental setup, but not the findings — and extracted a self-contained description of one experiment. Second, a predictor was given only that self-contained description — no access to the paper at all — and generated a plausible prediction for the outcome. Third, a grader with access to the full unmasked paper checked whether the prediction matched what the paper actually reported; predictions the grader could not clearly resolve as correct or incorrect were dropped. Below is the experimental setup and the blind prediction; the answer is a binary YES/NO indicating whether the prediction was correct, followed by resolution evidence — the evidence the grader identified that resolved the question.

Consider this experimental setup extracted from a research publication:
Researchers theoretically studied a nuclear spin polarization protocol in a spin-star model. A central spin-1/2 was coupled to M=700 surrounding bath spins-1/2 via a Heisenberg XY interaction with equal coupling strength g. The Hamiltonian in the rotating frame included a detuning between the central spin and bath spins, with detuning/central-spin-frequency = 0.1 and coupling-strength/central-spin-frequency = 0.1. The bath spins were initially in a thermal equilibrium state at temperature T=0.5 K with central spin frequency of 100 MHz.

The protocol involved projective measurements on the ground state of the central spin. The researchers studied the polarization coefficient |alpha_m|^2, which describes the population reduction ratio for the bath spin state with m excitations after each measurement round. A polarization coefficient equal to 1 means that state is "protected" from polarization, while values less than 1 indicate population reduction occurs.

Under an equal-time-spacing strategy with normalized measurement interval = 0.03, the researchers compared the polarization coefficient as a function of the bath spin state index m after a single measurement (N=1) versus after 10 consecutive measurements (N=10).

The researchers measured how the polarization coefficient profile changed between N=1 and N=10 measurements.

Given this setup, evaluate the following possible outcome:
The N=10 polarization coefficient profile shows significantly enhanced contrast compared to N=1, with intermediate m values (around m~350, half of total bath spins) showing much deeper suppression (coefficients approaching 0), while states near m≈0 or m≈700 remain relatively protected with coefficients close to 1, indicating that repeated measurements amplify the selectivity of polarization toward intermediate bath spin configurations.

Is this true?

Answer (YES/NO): NO